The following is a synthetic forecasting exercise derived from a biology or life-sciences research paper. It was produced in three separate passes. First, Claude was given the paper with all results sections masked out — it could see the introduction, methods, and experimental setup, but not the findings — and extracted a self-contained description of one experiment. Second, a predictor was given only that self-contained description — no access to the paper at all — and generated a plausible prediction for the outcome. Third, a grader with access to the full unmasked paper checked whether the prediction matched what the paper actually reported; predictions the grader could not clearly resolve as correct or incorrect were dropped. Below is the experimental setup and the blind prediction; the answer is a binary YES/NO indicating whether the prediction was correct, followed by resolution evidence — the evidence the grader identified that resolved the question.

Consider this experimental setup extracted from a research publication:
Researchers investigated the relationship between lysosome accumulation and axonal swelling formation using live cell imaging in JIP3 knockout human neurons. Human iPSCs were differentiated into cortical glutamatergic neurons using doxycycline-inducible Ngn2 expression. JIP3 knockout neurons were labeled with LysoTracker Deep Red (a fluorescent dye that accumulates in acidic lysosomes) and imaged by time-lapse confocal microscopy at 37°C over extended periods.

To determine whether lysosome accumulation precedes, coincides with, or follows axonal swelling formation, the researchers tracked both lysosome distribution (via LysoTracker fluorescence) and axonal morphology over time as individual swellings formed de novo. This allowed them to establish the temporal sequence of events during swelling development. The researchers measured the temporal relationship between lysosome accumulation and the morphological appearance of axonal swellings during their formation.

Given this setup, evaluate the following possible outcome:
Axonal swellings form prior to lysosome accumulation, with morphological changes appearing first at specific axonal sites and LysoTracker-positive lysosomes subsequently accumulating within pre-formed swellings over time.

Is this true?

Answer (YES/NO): NO